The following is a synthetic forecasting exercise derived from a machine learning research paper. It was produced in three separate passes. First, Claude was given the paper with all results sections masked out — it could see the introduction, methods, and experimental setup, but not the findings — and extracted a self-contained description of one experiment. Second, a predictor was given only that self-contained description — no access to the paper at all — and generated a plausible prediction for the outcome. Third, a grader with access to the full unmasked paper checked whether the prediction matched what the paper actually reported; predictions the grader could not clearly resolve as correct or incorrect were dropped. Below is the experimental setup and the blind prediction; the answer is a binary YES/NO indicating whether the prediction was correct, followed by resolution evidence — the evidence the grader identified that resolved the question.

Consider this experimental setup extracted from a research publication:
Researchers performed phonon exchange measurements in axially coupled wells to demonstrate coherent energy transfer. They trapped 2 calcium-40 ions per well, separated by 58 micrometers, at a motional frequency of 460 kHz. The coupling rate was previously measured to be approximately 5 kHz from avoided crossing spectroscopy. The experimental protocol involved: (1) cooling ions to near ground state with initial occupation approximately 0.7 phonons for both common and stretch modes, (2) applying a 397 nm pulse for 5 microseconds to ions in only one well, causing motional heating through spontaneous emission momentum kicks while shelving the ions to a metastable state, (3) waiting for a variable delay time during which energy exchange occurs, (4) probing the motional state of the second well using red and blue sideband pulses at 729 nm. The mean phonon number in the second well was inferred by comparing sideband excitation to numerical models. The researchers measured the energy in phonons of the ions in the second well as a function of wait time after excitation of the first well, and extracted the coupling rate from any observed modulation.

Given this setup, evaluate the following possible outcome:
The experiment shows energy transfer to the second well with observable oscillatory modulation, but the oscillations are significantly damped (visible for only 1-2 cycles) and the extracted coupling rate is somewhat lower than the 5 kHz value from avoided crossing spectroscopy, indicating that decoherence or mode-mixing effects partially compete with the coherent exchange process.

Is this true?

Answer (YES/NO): NO